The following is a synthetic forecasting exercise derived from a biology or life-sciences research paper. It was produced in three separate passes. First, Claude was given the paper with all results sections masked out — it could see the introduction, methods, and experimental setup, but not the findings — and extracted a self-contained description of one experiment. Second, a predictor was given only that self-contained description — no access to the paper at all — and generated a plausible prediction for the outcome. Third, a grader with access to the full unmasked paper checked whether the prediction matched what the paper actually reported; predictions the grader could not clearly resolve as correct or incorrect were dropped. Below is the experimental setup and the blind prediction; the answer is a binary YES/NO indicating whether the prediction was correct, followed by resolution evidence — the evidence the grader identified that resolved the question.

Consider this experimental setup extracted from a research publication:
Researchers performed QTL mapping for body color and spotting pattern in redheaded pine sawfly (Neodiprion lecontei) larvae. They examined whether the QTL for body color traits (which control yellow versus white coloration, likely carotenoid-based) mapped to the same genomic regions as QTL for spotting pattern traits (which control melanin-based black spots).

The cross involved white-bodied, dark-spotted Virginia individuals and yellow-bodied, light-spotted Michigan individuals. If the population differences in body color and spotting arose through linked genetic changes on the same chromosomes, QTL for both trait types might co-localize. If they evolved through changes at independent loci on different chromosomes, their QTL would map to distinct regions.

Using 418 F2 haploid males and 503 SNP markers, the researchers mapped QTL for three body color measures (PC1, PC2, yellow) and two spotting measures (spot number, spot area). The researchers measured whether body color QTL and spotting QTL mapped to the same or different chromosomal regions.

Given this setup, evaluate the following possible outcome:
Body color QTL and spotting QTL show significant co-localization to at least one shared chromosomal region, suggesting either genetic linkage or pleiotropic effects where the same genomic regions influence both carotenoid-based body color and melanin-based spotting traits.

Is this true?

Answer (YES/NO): YES